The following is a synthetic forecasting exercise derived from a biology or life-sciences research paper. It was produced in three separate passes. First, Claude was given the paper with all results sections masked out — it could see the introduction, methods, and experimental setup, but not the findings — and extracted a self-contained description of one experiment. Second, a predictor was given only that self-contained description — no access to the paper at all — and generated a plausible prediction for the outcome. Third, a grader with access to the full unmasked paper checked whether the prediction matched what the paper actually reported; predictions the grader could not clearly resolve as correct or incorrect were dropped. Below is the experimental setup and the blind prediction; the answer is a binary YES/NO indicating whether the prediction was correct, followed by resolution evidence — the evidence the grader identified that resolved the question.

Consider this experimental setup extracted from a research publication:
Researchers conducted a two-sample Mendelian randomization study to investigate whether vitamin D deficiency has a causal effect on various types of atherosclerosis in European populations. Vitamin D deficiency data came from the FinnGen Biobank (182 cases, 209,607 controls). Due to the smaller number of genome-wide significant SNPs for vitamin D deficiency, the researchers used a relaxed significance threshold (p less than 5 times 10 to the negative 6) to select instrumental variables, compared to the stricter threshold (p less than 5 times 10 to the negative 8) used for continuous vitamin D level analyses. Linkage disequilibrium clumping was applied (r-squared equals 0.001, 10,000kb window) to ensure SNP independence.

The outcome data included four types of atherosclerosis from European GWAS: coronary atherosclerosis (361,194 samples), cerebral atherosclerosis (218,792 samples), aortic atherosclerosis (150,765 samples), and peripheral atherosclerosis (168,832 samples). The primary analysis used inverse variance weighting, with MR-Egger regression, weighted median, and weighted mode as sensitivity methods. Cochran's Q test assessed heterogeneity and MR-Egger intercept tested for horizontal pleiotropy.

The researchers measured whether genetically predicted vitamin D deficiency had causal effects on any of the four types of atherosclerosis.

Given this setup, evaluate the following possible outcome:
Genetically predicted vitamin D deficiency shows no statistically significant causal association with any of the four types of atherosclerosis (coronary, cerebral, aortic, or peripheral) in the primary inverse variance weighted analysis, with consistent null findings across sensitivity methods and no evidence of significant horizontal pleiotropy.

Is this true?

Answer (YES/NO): YES